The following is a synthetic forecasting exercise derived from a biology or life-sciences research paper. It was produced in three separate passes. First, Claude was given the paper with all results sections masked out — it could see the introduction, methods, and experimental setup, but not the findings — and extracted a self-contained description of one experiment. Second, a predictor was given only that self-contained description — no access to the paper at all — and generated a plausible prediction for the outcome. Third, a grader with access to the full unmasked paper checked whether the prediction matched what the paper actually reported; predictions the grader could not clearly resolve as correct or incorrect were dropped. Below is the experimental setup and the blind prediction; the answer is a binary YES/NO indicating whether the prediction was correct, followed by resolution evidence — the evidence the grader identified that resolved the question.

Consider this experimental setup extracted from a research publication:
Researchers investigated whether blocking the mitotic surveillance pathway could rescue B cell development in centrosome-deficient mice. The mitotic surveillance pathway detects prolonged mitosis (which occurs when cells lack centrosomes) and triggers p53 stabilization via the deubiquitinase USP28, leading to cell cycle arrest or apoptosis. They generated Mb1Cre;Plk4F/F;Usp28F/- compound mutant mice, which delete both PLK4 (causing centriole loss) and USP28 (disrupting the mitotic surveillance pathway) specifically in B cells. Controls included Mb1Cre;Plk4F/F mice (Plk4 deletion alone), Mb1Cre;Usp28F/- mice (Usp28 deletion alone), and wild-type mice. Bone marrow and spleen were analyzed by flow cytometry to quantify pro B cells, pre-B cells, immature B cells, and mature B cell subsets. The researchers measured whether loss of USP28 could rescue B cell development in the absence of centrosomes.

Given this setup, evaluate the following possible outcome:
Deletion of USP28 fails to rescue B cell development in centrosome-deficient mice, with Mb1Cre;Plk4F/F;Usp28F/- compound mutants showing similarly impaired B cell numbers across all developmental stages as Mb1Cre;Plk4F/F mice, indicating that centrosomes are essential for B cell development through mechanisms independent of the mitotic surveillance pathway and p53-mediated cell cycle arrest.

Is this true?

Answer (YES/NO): NO